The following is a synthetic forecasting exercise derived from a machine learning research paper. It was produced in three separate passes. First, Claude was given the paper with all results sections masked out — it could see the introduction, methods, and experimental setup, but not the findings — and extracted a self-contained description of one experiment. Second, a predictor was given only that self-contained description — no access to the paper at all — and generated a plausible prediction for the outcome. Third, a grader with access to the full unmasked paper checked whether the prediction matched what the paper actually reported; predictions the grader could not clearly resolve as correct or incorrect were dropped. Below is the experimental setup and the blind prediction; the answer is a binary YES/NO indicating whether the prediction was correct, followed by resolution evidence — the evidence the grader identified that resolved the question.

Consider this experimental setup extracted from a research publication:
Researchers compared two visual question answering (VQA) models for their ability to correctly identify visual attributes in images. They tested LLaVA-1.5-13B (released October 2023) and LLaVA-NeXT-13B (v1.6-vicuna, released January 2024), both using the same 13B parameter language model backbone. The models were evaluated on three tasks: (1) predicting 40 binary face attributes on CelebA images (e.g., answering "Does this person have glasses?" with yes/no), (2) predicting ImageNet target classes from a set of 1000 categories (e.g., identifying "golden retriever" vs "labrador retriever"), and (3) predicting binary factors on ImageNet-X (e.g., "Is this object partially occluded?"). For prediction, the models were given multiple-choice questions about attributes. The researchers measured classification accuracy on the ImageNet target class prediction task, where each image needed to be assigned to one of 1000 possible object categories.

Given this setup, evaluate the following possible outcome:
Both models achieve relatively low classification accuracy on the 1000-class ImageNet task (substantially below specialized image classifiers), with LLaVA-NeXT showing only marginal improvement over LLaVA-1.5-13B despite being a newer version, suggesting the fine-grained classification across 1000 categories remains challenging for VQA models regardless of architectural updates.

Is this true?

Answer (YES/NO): NO